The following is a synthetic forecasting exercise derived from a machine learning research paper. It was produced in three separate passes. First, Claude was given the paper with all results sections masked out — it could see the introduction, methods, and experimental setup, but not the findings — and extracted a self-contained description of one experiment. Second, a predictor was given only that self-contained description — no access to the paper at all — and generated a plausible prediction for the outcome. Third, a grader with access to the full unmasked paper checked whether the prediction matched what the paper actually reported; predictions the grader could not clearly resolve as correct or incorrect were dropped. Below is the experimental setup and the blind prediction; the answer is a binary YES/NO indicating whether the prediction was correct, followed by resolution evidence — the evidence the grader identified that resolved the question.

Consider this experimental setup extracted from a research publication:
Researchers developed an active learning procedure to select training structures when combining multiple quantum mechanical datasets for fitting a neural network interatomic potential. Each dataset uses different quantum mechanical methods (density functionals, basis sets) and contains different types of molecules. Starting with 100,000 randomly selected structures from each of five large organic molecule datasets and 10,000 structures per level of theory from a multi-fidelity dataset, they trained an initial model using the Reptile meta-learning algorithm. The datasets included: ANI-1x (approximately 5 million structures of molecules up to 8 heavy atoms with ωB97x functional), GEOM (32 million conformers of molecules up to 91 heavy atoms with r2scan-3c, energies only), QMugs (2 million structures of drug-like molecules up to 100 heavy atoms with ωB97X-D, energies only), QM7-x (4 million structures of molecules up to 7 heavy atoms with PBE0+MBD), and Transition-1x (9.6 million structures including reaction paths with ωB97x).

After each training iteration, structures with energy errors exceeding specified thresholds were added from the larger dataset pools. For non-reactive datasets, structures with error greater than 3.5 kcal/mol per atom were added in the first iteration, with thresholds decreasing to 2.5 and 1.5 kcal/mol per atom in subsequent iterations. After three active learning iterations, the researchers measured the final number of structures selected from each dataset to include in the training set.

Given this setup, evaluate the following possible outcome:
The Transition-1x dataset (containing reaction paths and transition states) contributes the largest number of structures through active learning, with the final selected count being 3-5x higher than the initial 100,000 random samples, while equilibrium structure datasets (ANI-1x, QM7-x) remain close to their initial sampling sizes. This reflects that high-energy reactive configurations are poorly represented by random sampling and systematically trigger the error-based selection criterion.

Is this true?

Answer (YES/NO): NO